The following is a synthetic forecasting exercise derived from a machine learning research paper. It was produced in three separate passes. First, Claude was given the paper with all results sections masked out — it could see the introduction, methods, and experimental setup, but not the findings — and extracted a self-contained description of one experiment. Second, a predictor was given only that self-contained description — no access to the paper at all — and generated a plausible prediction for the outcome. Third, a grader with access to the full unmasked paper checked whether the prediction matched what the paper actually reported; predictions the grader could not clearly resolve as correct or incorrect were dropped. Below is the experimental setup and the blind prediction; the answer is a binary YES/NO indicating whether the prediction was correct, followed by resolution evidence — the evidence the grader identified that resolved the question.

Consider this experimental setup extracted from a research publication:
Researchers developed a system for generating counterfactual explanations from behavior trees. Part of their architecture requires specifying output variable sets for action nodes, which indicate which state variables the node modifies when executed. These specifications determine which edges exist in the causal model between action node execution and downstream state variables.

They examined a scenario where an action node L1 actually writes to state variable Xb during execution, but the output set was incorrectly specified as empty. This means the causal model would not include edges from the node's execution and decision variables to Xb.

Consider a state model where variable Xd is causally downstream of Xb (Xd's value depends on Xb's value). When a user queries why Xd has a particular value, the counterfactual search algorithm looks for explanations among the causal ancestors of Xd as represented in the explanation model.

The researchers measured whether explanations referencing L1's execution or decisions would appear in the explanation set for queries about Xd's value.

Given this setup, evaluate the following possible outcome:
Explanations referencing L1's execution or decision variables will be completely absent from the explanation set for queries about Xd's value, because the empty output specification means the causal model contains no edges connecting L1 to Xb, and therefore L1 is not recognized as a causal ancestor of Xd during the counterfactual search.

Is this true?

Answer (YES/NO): YES